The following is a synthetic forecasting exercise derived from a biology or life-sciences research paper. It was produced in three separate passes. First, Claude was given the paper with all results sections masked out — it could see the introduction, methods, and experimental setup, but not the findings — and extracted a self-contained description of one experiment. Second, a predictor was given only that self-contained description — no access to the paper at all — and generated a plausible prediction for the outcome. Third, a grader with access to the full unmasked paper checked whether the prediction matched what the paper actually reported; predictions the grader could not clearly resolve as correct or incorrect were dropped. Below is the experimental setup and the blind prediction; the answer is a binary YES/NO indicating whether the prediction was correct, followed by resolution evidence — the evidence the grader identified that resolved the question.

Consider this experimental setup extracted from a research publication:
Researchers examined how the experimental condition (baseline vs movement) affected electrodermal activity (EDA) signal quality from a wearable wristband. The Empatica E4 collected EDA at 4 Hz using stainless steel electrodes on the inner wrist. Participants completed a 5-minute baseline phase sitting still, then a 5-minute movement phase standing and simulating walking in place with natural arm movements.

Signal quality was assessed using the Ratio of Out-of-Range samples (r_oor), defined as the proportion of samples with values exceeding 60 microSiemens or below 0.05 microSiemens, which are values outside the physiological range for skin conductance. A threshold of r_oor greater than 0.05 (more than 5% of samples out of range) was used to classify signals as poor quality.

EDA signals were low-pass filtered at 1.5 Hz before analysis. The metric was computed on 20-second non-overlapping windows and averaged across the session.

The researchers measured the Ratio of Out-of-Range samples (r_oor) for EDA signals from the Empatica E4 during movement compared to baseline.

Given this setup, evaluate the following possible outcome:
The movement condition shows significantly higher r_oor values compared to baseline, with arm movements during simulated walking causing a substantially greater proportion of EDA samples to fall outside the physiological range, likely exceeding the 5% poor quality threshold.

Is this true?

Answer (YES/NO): NO